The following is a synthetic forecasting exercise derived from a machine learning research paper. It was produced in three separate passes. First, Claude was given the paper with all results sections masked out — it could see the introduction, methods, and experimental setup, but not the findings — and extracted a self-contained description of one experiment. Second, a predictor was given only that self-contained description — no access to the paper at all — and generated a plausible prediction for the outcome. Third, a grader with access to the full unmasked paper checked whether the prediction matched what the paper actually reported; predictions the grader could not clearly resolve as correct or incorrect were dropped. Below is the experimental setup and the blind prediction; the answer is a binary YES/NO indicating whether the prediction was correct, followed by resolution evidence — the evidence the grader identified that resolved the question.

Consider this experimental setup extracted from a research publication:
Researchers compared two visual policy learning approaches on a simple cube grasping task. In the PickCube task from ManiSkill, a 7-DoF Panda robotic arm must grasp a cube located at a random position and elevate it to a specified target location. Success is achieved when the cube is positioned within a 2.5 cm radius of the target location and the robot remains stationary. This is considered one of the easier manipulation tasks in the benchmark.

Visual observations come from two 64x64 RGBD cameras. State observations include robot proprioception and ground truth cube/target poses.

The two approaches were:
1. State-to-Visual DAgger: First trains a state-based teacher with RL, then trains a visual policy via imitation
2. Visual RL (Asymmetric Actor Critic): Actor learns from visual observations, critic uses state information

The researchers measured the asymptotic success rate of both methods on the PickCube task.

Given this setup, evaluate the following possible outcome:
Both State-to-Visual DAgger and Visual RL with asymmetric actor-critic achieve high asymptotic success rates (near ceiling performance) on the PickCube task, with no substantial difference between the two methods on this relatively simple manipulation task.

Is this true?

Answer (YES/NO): YES